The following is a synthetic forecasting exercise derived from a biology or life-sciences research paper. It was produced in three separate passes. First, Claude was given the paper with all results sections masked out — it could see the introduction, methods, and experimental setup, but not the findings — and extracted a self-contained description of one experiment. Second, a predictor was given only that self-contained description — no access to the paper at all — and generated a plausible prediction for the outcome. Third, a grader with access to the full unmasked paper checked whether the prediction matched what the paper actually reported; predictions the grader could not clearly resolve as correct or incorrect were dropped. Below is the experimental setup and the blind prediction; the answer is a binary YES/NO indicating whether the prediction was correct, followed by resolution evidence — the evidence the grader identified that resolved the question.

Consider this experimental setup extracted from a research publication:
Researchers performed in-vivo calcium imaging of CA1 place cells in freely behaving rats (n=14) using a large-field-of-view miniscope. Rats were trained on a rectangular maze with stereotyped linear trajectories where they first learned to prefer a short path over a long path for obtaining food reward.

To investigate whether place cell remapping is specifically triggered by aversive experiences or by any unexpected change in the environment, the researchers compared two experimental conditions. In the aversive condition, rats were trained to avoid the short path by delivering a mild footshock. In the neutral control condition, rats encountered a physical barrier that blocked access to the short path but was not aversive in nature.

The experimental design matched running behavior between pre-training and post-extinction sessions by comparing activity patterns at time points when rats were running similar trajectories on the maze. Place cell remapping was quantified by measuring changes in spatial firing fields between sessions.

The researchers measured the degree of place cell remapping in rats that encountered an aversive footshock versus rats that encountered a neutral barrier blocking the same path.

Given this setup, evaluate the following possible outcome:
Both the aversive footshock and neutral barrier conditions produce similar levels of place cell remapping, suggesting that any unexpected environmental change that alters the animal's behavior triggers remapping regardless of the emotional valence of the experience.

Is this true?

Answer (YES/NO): NO